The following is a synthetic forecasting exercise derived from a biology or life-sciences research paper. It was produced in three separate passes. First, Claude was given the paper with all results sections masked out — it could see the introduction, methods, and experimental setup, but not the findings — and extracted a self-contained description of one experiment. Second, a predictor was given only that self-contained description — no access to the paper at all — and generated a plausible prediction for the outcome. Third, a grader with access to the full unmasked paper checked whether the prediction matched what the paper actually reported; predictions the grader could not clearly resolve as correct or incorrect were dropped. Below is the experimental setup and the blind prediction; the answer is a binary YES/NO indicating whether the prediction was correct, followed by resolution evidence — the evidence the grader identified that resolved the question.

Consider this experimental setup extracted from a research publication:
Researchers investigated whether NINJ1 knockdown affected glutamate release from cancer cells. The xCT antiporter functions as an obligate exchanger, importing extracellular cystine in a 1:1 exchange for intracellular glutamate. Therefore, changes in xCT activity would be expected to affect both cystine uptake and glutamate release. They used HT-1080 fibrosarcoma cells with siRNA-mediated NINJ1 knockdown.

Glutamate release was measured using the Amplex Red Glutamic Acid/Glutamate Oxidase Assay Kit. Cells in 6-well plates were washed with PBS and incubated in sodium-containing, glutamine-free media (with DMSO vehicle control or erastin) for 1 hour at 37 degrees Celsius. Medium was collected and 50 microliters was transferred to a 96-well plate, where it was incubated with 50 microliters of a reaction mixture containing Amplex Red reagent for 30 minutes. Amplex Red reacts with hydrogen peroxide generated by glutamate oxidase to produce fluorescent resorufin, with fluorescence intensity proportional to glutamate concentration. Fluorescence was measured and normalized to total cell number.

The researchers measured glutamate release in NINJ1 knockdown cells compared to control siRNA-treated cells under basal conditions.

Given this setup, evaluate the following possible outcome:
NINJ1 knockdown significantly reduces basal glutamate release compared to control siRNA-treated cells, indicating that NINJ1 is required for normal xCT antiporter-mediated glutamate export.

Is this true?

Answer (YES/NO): NO